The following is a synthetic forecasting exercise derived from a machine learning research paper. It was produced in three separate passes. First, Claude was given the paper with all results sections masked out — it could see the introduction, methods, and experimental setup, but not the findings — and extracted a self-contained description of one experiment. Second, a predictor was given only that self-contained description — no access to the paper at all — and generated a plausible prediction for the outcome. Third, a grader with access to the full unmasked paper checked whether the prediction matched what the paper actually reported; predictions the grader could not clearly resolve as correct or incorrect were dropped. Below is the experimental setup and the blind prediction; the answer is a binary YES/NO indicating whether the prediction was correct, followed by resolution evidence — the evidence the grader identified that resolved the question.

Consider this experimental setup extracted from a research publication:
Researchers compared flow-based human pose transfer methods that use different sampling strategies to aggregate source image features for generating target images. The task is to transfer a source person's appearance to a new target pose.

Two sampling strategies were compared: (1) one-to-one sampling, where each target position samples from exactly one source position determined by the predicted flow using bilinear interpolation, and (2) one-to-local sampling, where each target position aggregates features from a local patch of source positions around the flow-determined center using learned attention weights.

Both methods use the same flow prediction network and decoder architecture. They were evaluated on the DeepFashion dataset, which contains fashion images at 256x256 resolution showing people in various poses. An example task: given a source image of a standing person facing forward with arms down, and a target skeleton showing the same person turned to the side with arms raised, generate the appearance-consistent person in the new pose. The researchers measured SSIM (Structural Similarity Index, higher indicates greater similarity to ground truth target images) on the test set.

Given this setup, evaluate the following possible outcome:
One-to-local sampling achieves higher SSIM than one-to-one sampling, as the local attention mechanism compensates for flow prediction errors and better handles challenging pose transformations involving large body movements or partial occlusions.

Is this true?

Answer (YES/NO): YES